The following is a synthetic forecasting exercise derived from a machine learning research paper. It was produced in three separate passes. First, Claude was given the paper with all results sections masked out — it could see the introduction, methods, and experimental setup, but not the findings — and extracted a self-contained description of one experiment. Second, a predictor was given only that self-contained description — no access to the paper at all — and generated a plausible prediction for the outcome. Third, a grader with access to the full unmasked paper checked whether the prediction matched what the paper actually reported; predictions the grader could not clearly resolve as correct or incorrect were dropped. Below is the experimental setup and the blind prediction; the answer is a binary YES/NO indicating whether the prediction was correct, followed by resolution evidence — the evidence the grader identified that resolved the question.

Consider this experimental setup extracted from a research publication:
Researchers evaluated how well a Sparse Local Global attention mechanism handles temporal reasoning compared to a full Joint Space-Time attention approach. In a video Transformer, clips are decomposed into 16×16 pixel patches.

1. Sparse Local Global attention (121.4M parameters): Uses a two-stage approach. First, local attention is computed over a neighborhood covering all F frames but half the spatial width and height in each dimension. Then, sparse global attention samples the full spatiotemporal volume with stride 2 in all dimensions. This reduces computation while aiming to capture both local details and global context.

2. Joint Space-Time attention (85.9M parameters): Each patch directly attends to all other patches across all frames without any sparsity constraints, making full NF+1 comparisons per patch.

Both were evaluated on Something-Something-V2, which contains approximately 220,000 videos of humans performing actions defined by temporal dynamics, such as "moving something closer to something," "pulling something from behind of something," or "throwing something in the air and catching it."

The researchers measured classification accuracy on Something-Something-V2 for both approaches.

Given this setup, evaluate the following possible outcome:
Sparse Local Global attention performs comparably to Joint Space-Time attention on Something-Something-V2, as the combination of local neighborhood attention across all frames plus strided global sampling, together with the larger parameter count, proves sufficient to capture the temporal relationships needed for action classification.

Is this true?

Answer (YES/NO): NO